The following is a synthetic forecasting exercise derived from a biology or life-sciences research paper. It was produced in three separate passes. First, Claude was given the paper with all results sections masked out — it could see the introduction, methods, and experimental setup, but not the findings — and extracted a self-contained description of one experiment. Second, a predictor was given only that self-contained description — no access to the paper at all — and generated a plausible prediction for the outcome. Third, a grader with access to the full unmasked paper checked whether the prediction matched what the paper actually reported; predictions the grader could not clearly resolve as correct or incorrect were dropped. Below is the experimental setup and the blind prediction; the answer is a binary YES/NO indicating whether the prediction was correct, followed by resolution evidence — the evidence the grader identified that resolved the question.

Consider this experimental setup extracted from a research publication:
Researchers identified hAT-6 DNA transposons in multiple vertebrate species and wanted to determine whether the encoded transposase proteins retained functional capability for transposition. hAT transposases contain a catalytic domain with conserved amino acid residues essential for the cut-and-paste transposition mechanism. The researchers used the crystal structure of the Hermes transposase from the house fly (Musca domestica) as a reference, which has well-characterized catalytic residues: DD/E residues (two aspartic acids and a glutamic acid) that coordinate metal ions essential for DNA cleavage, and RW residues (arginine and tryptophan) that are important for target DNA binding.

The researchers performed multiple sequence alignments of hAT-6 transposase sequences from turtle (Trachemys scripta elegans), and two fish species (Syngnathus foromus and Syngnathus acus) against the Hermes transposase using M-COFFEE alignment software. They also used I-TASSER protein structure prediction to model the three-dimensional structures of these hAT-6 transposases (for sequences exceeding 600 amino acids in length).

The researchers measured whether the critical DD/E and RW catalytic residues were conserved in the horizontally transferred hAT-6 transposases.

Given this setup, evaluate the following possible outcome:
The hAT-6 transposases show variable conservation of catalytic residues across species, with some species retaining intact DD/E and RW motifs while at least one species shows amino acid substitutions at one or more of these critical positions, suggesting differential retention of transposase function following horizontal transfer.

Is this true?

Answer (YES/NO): NO